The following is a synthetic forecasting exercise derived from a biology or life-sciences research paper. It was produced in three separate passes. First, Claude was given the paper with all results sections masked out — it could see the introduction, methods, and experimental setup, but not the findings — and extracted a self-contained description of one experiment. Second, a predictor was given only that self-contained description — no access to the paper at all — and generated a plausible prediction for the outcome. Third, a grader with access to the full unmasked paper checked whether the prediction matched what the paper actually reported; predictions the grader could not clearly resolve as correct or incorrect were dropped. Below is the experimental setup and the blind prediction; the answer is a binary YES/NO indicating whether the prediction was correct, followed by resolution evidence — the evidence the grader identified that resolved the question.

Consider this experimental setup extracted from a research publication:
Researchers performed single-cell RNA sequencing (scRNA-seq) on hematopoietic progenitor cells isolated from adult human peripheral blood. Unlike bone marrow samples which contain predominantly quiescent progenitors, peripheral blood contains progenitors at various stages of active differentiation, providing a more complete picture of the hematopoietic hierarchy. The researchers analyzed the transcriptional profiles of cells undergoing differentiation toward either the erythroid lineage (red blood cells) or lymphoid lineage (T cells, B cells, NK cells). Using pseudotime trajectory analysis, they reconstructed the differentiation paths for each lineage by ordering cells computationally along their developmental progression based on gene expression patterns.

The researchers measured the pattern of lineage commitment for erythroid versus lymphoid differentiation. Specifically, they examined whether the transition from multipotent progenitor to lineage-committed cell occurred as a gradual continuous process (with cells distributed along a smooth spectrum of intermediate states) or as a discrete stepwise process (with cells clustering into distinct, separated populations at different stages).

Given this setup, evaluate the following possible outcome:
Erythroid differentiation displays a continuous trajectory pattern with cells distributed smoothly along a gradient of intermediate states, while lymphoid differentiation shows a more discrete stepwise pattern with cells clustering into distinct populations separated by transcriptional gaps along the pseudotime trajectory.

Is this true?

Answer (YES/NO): YES